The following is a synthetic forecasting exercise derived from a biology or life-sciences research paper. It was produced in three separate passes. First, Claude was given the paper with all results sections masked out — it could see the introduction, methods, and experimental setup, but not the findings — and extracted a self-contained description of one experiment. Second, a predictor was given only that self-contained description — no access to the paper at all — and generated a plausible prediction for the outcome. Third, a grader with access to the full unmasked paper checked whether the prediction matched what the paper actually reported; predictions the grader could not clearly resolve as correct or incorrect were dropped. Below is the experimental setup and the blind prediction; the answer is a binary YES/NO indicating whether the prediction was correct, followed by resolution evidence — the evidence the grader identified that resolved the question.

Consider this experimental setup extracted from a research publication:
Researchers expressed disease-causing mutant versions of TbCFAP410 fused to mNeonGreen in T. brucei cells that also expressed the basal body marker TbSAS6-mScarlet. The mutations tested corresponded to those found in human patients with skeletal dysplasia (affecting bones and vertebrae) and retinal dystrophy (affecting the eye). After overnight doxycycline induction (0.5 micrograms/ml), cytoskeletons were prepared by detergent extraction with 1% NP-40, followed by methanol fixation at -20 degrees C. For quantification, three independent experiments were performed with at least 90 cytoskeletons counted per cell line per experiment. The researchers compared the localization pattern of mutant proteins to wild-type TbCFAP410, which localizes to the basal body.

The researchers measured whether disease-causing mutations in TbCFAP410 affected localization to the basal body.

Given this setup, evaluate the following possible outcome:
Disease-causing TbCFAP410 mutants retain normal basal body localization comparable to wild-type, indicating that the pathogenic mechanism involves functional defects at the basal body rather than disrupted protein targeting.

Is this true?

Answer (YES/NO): NO